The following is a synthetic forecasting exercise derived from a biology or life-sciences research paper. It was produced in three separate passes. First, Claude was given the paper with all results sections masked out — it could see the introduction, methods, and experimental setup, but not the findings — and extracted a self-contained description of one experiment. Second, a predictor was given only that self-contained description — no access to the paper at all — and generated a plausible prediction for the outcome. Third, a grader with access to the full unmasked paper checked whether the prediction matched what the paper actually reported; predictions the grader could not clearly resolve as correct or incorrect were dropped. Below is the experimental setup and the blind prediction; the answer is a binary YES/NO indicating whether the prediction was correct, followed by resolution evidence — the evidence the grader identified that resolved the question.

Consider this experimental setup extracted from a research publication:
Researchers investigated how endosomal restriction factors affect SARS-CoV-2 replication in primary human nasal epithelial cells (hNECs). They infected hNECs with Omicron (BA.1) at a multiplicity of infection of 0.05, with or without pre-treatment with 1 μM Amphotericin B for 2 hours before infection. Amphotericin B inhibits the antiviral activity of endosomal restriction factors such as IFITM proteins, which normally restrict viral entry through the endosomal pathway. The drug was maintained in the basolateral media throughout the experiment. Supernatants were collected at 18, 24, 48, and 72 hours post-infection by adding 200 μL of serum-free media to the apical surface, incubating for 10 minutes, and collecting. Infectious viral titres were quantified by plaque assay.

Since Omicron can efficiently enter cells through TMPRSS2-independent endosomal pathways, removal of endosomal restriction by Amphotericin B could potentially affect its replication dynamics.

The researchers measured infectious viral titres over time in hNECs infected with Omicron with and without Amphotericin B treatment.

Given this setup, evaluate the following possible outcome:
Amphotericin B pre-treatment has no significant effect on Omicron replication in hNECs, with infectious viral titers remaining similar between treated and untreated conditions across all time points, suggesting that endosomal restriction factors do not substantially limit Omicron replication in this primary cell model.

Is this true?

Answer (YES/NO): YES